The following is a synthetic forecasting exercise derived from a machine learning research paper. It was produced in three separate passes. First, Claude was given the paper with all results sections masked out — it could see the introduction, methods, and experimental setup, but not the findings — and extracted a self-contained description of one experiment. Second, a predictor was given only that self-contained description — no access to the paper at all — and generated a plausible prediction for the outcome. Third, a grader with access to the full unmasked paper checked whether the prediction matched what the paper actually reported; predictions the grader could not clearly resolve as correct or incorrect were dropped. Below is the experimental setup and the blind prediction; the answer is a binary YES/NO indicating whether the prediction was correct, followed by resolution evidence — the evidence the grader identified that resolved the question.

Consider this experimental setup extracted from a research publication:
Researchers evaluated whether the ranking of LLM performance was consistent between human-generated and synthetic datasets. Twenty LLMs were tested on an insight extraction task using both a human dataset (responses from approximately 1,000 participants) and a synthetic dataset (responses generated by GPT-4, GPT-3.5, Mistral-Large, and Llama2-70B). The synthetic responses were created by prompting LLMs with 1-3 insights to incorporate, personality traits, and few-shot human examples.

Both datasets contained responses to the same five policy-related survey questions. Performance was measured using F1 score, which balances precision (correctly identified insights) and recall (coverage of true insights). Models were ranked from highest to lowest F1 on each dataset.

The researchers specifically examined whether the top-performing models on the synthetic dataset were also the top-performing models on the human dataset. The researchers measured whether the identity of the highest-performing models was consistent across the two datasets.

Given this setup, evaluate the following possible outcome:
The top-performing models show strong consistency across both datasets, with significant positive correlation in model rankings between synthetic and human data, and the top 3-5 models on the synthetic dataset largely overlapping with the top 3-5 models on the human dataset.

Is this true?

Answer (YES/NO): NO